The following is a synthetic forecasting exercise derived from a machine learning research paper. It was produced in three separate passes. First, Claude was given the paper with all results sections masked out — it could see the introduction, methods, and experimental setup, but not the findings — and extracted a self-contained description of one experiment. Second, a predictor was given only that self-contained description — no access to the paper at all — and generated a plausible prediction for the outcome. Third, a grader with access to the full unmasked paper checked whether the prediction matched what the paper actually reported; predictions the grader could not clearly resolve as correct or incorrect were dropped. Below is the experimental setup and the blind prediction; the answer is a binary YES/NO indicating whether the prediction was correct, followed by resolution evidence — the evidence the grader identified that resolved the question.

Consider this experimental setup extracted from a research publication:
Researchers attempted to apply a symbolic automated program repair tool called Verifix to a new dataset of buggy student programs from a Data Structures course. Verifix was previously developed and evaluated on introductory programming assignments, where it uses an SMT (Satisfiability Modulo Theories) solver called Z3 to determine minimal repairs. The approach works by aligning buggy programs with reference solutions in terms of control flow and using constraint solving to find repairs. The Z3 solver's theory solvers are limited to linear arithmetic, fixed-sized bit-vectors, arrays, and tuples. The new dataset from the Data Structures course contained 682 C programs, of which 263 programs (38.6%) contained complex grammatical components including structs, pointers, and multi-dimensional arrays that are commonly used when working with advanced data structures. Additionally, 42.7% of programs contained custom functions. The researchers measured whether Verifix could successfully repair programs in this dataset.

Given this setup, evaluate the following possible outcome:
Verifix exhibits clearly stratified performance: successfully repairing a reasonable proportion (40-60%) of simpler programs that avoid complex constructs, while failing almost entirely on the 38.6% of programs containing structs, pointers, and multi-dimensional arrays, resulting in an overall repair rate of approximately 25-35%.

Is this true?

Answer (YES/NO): NO